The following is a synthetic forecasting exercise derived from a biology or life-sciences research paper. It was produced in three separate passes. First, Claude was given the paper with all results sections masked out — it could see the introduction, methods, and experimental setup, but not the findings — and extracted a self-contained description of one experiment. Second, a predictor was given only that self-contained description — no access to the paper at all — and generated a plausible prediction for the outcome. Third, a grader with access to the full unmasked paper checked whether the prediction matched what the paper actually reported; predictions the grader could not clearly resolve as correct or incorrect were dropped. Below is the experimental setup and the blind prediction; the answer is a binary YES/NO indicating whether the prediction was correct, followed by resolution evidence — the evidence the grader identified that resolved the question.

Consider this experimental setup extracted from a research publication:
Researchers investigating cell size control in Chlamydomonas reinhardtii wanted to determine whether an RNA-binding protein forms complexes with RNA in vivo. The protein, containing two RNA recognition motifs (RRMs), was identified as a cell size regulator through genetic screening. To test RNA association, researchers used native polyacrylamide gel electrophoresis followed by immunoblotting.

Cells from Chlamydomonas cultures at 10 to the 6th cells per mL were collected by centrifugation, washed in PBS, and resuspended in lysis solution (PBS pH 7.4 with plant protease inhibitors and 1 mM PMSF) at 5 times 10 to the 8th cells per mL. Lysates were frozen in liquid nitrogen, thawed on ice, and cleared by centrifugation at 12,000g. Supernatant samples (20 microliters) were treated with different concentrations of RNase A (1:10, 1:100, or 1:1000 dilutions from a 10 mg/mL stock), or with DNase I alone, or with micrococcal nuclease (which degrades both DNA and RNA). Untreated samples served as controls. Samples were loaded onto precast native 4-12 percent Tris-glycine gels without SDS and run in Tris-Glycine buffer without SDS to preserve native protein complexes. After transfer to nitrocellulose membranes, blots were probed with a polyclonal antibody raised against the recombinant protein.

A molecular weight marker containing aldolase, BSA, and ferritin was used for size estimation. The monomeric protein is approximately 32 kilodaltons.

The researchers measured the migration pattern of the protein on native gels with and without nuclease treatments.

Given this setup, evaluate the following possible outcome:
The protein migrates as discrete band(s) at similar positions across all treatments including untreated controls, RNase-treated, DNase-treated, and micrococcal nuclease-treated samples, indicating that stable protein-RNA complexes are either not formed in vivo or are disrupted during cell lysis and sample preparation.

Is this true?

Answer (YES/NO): NO